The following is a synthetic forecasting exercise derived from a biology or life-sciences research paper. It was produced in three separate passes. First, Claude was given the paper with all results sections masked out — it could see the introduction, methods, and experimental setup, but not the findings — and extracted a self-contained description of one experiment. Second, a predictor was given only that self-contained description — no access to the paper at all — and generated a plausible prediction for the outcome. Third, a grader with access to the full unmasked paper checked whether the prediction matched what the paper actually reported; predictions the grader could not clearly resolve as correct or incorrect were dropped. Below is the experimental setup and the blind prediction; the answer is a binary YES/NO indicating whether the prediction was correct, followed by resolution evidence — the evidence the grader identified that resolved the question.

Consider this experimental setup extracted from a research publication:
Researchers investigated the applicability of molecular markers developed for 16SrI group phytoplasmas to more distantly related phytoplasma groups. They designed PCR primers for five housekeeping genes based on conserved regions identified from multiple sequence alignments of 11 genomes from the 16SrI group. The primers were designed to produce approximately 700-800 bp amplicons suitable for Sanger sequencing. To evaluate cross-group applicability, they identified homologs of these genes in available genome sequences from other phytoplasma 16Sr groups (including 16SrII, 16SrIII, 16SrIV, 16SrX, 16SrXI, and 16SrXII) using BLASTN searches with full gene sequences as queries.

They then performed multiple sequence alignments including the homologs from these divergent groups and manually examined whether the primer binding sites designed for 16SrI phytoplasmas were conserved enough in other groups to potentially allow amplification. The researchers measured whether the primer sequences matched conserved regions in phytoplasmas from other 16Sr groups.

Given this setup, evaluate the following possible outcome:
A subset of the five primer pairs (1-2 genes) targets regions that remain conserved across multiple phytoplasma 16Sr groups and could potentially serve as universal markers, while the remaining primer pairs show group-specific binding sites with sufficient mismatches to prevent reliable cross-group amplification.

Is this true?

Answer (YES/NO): NO